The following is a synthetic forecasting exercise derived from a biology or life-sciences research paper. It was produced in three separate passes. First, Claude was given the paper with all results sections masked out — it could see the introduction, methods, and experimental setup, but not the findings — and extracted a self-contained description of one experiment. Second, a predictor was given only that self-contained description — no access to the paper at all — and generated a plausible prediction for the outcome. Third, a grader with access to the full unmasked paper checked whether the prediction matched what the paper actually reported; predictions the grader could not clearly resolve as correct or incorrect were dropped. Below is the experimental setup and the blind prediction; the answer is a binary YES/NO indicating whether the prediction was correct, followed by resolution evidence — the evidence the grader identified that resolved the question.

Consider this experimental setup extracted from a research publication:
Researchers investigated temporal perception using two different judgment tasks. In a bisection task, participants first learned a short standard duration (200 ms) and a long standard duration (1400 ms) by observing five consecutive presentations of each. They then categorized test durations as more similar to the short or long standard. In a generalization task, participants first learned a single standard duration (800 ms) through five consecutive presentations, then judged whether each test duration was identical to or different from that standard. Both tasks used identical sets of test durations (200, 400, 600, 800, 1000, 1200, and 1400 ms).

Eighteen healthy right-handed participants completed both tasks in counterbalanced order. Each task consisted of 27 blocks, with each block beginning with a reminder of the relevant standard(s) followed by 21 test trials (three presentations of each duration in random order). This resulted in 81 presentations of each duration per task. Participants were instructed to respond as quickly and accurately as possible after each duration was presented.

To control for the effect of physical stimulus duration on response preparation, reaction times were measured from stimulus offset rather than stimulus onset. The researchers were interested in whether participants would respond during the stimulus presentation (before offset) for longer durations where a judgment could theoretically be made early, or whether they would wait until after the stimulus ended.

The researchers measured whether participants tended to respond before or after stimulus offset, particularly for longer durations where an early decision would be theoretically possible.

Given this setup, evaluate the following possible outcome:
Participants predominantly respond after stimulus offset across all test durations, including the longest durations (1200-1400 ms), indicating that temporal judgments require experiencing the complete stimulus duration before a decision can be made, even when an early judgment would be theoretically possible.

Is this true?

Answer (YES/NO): NO